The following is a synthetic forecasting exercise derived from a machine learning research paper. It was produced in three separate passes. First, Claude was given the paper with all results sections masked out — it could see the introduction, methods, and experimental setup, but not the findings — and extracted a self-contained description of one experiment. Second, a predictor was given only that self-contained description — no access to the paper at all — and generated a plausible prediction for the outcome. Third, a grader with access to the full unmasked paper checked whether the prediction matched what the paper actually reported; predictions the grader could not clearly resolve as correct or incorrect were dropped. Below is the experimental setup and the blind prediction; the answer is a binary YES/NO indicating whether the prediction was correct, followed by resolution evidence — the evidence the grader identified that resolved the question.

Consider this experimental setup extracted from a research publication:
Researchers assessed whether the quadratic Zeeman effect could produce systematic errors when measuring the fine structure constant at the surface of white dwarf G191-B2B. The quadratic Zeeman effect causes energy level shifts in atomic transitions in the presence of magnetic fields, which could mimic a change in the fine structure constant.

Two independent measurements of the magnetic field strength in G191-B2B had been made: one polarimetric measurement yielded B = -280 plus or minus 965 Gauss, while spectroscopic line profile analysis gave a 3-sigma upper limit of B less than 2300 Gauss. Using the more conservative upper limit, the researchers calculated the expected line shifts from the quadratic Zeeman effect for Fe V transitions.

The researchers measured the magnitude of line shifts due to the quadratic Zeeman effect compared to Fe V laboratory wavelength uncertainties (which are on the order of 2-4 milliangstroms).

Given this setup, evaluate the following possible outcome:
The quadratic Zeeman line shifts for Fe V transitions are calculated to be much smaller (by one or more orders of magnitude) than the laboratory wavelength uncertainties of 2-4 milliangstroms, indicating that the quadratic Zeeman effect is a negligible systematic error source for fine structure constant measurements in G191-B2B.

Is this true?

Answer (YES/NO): YES